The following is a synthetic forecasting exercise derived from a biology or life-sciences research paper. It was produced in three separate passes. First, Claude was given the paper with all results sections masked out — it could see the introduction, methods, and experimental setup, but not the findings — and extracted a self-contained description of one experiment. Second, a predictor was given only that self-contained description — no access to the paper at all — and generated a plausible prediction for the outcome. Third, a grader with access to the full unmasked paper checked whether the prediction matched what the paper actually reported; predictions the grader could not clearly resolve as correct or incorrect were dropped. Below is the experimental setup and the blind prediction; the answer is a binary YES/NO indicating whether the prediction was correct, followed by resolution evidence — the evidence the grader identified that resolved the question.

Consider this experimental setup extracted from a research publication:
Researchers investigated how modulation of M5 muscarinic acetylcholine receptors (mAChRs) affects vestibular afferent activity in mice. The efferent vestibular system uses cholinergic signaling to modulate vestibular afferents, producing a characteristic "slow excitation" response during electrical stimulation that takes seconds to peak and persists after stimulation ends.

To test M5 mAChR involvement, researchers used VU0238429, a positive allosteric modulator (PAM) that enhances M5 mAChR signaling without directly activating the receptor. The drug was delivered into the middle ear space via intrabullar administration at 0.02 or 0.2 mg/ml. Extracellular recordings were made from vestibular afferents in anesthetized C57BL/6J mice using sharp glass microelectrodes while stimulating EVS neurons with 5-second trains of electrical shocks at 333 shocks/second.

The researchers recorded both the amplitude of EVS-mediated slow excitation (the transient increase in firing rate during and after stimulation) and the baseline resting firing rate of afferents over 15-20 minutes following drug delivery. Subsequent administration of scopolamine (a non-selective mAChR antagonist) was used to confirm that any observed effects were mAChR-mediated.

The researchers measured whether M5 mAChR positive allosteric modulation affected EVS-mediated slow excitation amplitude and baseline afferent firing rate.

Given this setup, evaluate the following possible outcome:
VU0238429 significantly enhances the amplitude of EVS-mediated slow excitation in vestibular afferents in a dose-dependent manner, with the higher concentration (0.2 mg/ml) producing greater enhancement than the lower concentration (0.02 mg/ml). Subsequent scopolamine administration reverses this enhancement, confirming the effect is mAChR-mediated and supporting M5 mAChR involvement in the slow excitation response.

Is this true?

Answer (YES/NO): NO